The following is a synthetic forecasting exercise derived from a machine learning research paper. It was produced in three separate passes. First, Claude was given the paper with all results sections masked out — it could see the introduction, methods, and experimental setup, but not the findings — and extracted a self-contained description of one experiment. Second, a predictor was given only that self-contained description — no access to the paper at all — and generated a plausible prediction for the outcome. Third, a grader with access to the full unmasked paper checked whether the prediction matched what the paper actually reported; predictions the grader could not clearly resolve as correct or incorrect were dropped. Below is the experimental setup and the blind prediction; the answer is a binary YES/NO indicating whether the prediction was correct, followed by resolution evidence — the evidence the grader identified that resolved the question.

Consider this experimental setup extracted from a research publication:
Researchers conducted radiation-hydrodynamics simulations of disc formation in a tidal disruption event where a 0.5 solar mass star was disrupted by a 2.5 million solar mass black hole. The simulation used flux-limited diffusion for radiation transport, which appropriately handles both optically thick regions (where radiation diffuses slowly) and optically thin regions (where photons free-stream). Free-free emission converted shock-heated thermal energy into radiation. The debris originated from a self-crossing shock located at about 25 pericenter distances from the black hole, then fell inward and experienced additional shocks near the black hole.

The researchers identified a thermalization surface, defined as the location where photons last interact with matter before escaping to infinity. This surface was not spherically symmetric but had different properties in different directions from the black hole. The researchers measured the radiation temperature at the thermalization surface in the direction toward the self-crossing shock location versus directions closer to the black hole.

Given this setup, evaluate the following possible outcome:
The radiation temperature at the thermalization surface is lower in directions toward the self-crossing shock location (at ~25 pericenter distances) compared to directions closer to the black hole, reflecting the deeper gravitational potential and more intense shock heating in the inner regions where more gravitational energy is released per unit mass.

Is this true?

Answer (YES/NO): YES